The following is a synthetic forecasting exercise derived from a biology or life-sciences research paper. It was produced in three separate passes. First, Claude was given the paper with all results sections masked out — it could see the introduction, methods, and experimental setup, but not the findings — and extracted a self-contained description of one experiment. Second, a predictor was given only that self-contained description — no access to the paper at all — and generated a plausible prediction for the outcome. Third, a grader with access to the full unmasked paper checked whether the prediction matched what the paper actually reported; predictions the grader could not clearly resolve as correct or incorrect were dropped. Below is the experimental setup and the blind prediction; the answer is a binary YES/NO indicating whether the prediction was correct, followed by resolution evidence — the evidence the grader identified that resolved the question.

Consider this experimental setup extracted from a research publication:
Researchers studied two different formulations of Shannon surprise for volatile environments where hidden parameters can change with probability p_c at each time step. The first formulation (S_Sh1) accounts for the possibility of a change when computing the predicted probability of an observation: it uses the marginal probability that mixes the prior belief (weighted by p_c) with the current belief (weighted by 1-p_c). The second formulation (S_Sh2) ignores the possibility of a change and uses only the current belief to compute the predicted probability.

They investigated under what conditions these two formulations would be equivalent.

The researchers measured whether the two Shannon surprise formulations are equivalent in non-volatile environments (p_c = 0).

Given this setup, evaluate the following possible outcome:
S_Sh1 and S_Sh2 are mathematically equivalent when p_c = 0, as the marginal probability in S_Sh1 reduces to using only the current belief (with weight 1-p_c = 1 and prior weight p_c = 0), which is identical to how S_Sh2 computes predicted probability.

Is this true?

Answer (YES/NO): YES